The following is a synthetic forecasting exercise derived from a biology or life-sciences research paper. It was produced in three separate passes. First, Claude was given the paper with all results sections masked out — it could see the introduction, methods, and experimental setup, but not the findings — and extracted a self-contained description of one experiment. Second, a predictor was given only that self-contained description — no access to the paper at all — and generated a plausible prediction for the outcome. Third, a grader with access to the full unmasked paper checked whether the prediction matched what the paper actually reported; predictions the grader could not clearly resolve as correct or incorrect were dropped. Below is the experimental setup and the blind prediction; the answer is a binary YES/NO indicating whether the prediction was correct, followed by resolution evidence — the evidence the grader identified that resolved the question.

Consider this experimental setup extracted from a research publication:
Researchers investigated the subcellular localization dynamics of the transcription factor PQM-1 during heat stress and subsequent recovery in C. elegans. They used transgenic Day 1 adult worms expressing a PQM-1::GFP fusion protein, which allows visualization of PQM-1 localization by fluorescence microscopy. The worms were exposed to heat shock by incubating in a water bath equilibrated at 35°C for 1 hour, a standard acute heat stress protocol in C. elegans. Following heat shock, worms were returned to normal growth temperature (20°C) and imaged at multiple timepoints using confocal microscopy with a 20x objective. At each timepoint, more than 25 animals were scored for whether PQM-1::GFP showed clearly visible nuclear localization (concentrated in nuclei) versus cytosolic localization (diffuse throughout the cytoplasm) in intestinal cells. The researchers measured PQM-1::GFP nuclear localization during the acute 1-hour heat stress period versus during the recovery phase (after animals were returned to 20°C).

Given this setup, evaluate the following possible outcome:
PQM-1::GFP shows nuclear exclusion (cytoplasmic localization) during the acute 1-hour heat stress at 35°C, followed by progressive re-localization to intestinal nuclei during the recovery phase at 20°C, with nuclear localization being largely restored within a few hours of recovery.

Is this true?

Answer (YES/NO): NO